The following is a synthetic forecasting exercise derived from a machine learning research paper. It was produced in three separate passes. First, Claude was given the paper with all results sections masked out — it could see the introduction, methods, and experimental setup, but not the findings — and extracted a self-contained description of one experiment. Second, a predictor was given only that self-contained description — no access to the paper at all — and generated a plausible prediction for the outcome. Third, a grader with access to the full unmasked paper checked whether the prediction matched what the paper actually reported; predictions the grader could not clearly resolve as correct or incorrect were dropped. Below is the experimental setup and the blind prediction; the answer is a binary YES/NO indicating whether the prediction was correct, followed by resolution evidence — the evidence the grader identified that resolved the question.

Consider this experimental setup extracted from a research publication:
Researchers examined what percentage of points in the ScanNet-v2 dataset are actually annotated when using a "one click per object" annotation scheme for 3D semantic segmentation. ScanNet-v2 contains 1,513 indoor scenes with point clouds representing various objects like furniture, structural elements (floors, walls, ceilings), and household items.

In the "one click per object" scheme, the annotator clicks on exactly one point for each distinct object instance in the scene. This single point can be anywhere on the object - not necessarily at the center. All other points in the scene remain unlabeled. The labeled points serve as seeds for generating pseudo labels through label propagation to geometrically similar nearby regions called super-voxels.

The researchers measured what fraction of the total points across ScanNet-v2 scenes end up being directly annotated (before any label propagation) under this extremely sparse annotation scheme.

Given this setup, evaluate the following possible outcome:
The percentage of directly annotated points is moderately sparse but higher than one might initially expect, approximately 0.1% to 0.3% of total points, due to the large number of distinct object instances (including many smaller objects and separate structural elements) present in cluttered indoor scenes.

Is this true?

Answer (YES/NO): NO